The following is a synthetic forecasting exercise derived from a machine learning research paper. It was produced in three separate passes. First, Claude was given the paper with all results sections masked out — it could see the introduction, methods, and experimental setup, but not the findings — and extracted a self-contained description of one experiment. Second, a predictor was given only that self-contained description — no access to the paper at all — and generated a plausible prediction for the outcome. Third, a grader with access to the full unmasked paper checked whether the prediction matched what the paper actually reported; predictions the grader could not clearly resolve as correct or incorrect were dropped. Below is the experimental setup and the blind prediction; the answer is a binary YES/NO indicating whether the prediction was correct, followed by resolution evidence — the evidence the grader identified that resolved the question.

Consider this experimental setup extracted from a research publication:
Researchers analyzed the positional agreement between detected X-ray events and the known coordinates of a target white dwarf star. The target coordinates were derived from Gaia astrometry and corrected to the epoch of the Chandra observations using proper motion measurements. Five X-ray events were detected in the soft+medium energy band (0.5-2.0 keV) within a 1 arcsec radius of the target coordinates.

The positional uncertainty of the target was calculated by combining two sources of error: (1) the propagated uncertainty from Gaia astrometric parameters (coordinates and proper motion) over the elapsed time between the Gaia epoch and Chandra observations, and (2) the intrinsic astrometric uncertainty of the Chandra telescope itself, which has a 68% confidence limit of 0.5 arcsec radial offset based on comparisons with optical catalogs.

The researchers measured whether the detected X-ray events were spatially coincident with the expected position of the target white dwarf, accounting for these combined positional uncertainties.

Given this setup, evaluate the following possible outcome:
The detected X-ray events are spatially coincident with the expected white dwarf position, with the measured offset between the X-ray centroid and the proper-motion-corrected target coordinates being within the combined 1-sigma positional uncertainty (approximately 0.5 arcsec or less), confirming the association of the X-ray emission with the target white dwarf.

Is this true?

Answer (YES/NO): YES